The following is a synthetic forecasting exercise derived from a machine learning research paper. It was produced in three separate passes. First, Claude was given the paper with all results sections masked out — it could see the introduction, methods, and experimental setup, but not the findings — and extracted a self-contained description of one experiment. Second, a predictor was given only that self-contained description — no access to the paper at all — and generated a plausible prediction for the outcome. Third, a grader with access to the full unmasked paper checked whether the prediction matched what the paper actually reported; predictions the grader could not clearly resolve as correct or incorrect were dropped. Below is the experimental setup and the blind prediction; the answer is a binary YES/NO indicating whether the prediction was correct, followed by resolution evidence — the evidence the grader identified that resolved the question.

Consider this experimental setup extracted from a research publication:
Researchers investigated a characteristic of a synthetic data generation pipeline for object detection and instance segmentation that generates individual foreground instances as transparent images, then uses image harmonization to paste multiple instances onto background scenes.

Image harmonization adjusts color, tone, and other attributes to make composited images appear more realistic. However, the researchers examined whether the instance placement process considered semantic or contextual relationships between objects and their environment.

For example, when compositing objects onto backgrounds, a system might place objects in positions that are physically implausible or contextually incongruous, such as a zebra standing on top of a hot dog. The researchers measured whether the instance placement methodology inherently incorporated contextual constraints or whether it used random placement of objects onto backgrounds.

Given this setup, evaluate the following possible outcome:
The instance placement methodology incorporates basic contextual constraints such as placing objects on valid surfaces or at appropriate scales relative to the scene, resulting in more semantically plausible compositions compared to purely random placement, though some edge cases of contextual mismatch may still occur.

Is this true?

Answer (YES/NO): NO